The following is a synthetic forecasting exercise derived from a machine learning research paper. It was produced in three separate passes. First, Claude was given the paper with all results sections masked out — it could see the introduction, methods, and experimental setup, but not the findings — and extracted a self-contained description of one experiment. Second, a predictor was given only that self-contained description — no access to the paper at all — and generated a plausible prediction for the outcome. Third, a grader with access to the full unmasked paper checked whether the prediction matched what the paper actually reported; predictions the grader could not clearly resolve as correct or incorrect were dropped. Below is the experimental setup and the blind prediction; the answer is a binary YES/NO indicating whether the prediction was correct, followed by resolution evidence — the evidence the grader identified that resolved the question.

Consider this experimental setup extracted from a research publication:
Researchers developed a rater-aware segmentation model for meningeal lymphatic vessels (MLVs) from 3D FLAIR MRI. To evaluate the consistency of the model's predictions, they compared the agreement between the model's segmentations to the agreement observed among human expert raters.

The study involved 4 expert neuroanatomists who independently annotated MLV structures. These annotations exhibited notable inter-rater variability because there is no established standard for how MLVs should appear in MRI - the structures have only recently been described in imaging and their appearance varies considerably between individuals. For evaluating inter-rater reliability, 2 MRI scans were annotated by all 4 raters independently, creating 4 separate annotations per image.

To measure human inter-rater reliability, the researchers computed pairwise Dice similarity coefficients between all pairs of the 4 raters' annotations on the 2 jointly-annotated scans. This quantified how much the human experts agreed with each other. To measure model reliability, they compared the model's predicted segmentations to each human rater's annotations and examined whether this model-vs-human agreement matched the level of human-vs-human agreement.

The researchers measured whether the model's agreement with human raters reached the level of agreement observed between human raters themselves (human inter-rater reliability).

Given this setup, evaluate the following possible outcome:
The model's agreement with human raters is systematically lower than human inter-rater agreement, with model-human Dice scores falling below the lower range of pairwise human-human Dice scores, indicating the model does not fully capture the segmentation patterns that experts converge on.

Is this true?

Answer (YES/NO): NO